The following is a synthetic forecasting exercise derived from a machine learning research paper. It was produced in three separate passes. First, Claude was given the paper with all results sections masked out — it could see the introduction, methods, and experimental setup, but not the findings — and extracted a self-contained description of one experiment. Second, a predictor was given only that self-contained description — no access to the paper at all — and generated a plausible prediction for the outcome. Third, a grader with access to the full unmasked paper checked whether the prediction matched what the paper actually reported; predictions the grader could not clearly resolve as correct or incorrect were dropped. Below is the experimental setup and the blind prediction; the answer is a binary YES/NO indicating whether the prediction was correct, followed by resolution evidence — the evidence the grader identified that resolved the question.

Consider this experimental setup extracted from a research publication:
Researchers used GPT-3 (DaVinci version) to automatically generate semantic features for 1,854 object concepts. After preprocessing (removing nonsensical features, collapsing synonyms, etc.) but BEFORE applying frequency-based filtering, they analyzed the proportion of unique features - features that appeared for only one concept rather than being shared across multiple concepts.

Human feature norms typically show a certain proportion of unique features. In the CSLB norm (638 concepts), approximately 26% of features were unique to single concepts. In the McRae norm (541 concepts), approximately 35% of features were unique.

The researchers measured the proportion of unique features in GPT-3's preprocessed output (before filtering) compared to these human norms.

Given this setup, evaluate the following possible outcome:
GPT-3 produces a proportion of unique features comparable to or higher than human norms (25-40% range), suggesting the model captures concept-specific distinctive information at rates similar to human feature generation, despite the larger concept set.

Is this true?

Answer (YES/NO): YES